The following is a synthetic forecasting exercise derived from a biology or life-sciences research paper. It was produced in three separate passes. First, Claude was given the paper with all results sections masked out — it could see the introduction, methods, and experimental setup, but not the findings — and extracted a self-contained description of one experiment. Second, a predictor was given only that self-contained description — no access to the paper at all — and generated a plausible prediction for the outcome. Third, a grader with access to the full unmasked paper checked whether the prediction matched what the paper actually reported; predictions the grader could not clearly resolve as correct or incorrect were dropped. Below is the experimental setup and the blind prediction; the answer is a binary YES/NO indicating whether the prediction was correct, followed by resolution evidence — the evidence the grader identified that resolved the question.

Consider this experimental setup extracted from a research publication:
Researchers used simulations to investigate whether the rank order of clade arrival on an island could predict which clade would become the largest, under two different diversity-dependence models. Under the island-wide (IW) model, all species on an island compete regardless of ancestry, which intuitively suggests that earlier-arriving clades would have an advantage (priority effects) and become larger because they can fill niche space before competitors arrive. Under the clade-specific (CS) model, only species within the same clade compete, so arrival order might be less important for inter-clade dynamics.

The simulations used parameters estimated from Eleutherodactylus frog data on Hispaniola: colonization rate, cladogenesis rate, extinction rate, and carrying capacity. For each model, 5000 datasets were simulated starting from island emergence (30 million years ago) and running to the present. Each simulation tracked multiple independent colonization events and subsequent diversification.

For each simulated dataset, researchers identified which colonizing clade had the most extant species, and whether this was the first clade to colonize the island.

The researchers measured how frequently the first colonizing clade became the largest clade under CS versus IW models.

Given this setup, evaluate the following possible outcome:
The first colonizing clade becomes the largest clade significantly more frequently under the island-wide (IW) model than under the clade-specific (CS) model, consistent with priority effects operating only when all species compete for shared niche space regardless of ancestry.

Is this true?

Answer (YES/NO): NO